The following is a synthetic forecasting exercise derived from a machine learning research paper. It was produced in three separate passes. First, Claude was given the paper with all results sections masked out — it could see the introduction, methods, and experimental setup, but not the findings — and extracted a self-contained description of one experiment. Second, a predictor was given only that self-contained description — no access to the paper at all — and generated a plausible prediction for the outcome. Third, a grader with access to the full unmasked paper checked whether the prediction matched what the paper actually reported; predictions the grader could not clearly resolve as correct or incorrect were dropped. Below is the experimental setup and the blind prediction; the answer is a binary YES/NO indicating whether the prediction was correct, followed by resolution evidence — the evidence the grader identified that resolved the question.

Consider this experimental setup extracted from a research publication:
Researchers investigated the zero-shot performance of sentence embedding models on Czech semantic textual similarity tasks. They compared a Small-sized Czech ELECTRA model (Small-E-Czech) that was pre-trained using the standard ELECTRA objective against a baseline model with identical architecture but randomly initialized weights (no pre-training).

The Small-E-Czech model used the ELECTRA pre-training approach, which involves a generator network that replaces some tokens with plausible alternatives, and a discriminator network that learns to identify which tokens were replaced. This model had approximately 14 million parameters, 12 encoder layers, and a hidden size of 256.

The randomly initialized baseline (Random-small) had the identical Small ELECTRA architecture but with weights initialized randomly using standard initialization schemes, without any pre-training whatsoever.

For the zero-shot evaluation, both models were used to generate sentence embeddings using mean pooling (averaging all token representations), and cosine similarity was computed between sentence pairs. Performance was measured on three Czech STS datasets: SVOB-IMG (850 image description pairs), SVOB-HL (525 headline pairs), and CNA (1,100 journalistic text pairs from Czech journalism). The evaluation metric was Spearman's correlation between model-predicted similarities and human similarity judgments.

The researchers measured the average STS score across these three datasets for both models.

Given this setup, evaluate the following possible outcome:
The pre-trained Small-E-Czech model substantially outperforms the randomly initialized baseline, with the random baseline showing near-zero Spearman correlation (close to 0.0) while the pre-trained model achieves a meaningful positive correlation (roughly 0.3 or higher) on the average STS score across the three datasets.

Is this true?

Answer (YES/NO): NO